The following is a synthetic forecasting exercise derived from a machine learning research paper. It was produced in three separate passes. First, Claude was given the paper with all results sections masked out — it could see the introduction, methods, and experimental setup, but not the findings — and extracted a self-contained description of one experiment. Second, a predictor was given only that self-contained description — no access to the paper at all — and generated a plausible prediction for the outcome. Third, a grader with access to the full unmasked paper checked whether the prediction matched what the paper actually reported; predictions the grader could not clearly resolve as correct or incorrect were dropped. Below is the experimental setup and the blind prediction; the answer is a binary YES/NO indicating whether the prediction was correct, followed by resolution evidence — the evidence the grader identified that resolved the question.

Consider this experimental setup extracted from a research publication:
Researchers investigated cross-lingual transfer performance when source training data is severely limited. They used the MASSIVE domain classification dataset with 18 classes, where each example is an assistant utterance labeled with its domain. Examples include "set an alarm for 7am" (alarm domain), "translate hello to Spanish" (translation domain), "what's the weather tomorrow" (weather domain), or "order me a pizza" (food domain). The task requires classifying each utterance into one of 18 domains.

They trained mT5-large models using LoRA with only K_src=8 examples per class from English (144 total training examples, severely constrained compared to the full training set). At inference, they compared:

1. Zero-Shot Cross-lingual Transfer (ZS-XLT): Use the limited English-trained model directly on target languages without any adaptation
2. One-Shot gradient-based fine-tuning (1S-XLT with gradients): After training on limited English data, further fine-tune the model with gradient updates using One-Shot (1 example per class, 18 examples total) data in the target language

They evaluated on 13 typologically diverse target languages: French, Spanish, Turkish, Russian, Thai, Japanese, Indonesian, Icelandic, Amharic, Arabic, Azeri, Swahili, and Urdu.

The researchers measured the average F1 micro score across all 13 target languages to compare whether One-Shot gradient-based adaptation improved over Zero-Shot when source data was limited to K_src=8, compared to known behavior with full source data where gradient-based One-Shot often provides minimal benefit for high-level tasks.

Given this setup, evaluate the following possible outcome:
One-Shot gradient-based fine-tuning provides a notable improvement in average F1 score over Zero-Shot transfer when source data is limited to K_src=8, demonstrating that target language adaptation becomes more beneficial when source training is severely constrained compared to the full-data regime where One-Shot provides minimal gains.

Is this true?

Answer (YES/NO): NO